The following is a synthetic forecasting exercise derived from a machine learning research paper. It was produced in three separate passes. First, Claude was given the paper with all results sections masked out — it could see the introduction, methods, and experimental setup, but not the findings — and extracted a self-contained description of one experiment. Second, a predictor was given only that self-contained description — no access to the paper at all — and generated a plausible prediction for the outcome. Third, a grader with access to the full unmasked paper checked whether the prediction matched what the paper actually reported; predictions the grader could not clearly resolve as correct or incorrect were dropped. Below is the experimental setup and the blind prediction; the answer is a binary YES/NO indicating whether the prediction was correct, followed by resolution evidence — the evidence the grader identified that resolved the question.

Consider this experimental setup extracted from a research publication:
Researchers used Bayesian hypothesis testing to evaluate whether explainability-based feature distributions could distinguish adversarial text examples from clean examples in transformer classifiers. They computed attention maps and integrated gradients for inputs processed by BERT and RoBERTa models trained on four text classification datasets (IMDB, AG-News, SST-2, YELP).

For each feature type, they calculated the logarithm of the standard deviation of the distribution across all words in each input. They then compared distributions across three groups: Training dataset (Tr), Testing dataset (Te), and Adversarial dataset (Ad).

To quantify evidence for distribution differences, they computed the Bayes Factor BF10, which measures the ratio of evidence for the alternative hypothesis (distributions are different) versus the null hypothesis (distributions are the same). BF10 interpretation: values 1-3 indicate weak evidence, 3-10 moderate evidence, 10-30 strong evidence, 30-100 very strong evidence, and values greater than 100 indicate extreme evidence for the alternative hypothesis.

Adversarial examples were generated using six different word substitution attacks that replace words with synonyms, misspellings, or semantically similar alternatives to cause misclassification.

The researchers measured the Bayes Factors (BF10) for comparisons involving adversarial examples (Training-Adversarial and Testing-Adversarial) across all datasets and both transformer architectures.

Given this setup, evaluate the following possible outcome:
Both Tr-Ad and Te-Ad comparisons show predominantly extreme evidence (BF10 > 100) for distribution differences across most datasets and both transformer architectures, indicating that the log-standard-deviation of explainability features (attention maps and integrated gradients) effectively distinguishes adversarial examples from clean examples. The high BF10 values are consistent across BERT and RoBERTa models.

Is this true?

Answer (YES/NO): YES